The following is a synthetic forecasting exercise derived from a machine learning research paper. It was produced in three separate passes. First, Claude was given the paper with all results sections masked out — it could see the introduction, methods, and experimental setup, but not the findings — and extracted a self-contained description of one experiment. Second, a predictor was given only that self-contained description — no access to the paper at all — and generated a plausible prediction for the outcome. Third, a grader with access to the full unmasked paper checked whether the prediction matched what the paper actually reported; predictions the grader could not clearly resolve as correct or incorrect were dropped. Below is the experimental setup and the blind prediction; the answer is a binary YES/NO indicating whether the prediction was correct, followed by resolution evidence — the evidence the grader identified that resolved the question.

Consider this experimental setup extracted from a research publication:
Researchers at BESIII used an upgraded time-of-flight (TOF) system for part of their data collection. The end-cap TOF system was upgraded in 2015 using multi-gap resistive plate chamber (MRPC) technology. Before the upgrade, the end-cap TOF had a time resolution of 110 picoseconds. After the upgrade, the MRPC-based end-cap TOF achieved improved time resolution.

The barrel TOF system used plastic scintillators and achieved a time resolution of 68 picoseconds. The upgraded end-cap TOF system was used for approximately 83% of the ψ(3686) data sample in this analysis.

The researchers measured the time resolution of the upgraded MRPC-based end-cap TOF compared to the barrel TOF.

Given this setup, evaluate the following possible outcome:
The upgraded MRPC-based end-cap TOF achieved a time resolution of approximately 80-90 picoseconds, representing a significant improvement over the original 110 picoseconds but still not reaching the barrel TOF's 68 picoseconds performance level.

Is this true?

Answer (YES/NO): NO